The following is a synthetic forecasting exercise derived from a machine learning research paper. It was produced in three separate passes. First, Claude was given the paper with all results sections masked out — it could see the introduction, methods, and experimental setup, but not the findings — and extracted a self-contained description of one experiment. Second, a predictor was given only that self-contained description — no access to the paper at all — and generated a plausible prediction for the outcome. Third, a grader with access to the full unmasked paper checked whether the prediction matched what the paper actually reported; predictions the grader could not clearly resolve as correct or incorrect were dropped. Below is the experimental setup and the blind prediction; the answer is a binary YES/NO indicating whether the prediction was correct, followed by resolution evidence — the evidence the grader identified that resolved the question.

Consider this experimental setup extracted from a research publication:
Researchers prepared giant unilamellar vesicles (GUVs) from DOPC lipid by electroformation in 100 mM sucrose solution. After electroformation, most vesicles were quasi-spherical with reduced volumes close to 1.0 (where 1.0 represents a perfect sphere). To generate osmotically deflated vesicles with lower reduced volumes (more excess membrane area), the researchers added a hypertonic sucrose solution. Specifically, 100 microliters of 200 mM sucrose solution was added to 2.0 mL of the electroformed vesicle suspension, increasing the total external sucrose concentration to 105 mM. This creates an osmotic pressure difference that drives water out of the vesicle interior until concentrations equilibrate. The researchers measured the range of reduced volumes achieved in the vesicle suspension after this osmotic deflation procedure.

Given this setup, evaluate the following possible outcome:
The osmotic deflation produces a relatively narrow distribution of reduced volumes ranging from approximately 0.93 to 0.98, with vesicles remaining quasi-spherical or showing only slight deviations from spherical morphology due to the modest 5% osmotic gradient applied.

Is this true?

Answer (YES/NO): NO